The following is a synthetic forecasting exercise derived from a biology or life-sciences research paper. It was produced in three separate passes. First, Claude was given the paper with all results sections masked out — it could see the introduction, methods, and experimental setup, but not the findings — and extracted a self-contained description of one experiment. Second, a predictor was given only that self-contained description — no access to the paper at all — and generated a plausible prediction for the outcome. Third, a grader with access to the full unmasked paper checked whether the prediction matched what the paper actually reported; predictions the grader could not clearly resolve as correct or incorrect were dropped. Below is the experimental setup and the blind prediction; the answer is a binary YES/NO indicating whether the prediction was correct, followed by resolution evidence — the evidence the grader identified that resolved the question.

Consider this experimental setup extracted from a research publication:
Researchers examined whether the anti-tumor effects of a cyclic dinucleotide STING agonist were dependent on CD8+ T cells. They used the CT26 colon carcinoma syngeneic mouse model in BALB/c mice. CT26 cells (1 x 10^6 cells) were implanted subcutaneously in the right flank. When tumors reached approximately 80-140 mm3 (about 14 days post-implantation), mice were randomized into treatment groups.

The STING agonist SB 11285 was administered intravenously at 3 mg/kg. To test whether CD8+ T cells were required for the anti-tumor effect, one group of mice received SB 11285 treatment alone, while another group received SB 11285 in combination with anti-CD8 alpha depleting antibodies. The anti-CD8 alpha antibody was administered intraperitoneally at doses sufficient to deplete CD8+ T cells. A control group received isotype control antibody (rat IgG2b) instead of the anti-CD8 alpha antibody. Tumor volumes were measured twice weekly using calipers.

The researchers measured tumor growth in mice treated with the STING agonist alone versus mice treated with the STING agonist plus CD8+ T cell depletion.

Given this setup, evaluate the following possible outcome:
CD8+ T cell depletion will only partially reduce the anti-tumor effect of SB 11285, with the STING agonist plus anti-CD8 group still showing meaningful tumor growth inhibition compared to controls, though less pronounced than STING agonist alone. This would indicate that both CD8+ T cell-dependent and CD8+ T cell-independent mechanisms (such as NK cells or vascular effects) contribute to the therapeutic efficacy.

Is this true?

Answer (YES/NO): YES